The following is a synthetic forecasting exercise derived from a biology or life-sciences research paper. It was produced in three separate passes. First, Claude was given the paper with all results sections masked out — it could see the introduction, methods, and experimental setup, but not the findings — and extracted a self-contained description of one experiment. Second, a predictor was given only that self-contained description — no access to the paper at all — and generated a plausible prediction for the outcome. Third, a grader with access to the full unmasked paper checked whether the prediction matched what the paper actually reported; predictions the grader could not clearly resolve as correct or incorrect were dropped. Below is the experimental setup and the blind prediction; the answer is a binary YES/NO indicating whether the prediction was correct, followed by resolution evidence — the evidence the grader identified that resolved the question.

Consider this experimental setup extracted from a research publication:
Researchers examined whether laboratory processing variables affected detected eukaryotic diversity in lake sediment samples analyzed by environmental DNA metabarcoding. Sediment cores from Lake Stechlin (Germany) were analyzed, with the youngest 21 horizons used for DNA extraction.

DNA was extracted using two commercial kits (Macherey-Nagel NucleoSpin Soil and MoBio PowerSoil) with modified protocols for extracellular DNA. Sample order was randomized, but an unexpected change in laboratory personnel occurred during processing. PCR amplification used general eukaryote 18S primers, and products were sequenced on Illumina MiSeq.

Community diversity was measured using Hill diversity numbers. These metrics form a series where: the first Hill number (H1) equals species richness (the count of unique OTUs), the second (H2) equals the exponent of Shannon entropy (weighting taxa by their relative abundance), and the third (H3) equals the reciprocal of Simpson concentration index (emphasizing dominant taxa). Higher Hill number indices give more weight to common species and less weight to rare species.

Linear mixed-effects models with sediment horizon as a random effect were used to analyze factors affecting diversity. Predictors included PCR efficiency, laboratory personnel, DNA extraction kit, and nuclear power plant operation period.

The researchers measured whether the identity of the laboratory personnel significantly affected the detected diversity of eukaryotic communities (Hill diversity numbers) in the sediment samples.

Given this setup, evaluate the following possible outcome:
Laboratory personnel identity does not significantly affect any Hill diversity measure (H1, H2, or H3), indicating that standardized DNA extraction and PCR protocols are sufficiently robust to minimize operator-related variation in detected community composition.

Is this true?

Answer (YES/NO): NO